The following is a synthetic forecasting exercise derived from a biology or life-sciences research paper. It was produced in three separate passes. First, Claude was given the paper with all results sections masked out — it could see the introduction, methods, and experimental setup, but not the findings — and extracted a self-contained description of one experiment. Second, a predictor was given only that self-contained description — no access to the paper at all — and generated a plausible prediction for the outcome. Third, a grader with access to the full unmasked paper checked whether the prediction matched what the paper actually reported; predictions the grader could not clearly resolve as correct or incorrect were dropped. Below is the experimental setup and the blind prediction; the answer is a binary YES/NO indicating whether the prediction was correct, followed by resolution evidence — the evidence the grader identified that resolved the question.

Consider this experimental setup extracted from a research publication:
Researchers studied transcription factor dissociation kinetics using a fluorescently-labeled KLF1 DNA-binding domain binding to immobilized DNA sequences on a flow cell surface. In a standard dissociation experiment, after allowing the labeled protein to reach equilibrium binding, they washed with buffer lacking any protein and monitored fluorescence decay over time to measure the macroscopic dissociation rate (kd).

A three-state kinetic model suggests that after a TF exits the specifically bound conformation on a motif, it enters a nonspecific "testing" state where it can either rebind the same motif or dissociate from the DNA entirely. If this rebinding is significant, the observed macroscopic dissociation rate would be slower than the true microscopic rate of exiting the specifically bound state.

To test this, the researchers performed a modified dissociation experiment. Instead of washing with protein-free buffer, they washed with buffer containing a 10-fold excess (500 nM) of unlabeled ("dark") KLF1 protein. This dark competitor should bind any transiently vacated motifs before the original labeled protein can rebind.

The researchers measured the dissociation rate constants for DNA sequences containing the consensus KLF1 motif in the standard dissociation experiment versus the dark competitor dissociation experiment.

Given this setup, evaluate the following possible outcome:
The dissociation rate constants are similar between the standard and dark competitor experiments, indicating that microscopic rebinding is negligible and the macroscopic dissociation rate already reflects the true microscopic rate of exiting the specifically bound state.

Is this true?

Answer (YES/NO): NO